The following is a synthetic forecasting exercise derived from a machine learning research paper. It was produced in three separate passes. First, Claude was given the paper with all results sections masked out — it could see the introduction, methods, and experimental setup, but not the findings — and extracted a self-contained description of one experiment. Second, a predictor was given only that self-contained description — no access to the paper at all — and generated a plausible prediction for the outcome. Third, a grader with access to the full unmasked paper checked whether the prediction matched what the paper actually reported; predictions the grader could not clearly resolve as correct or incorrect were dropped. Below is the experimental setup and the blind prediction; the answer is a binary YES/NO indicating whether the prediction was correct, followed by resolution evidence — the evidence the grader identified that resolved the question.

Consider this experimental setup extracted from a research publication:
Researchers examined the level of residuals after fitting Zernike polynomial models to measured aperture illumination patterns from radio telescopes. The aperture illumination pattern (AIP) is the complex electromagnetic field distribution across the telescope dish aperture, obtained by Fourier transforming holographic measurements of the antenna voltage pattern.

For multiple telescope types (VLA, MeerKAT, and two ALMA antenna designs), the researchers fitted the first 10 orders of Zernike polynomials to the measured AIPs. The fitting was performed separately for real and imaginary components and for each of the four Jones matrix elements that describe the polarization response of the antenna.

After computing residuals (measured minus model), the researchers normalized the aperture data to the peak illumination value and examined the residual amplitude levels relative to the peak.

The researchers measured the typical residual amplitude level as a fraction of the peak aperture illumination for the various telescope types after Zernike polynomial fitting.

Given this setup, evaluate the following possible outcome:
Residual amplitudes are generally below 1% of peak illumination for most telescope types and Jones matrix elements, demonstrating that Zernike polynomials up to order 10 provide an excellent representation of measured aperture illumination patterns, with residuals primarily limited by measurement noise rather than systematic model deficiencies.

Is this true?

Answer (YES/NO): NO